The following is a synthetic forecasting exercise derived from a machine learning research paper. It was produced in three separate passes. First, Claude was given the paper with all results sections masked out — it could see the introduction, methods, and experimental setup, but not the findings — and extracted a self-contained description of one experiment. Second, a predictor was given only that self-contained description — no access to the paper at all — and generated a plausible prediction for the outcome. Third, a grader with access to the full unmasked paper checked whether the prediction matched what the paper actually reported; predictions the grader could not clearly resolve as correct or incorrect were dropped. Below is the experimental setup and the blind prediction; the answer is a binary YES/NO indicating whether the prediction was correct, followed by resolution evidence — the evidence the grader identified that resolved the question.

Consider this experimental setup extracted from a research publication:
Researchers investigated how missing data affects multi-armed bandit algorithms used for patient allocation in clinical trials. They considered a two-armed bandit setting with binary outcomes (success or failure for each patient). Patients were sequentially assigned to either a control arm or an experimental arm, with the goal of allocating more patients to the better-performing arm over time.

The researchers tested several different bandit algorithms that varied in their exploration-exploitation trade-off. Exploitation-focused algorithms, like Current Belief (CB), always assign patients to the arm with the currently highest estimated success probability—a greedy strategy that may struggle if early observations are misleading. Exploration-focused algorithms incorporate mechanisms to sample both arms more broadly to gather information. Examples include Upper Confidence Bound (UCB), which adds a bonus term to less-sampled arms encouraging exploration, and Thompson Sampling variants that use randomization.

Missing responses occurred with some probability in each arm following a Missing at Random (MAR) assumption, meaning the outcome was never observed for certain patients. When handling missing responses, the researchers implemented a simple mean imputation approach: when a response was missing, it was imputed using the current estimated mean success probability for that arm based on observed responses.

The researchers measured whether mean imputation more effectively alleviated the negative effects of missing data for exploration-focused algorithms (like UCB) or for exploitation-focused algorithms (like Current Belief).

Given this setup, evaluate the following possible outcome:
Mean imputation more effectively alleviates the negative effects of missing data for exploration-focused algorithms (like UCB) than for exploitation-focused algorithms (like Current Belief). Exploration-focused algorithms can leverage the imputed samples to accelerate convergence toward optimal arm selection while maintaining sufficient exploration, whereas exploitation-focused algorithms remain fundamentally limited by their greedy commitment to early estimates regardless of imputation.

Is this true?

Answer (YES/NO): YES